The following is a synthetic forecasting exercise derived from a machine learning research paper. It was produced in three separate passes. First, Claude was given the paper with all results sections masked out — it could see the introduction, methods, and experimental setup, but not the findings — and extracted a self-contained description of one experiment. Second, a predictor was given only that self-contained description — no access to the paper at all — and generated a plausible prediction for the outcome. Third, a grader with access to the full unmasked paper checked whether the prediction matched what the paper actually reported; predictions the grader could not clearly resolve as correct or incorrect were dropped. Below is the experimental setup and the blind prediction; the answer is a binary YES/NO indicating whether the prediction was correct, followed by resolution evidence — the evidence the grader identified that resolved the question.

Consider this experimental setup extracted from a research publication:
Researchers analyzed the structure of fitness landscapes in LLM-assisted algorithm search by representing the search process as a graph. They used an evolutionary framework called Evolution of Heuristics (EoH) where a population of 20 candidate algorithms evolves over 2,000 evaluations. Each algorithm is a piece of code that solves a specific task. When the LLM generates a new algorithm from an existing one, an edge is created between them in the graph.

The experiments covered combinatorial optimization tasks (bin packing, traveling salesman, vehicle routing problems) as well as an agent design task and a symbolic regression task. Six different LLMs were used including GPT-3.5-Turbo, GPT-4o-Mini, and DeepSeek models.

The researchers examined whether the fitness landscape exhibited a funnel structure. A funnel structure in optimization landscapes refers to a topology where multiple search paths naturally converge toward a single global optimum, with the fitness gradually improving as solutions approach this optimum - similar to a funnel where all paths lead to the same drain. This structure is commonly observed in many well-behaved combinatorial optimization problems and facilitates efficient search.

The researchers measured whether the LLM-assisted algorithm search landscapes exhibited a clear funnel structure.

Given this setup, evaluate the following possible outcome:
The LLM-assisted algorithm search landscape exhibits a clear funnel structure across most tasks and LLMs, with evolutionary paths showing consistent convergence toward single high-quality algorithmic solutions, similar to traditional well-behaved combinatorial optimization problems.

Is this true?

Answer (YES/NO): NO